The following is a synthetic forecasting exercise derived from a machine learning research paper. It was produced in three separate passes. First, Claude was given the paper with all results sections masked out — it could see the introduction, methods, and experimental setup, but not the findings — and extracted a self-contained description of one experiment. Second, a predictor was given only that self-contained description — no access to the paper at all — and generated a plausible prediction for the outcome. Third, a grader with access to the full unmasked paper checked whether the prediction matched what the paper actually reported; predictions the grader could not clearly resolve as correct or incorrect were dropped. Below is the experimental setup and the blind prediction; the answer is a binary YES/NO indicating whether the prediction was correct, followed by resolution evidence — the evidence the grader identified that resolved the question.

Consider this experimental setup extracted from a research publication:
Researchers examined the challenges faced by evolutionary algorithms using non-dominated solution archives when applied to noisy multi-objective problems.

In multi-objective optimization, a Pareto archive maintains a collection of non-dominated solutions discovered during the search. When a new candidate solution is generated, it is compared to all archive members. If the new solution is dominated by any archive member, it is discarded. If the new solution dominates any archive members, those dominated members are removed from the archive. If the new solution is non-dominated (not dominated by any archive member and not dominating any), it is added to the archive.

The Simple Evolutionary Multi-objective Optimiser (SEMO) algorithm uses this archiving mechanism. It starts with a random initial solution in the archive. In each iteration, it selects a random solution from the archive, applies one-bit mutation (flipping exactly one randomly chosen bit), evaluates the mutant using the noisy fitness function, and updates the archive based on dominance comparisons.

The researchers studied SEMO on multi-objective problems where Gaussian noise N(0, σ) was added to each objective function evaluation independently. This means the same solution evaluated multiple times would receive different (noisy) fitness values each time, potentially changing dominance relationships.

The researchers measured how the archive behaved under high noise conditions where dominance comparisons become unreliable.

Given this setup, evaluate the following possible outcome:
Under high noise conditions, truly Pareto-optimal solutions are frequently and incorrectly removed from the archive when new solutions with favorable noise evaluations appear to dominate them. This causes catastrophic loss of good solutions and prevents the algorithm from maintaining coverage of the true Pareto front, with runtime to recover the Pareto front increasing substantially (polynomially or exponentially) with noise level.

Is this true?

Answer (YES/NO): NO